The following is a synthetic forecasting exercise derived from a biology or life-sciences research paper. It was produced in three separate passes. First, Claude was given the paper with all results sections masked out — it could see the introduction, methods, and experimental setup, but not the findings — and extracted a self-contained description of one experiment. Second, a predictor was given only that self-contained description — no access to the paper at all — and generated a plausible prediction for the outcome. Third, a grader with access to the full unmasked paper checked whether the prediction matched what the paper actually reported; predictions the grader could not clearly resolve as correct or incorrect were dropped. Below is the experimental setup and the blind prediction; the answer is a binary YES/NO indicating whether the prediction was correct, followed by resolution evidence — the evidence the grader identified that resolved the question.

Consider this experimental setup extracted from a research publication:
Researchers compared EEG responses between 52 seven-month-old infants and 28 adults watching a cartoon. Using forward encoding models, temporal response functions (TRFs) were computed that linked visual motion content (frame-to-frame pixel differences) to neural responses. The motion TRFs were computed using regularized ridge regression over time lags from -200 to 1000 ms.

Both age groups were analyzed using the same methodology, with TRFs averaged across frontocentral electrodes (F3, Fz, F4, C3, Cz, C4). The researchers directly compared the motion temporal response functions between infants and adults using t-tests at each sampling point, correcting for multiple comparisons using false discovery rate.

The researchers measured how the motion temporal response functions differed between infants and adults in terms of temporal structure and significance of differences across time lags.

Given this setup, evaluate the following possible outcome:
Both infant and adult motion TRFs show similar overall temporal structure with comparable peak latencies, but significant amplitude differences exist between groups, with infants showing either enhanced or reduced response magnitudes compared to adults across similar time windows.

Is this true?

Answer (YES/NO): NO